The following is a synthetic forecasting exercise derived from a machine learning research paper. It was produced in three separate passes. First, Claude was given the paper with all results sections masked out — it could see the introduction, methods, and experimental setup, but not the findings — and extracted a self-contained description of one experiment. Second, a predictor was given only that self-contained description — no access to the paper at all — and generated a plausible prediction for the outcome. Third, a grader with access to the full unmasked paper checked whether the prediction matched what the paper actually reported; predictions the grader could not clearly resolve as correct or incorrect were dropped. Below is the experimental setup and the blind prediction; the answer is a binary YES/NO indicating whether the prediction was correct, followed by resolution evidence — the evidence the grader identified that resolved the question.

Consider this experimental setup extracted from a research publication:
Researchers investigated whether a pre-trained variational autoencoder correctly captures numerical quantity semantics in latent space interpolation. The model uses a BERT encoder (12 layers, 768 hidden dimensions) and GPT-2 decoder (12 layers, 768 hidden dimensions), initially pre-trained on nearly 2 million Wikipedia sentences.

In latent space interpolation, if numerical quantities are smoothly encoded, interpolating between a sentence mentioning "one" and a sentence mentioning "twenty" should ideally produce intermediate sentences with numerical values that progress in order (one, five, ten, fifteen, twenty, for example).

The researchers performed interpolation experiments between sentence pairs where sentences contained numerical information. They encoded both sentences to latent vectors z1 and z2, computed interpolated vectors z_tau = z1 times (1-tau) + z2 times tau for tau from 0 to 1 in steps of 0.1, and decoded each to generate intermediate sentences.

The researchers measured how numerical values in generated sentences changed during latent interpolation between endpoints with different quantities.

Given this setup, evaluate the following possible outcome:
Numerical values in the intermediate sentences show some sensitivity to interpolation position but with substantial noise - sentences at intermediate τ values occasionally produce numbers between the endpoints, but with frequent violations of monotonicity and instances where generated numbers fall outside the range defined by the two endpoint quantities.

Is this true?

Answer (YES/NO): NO